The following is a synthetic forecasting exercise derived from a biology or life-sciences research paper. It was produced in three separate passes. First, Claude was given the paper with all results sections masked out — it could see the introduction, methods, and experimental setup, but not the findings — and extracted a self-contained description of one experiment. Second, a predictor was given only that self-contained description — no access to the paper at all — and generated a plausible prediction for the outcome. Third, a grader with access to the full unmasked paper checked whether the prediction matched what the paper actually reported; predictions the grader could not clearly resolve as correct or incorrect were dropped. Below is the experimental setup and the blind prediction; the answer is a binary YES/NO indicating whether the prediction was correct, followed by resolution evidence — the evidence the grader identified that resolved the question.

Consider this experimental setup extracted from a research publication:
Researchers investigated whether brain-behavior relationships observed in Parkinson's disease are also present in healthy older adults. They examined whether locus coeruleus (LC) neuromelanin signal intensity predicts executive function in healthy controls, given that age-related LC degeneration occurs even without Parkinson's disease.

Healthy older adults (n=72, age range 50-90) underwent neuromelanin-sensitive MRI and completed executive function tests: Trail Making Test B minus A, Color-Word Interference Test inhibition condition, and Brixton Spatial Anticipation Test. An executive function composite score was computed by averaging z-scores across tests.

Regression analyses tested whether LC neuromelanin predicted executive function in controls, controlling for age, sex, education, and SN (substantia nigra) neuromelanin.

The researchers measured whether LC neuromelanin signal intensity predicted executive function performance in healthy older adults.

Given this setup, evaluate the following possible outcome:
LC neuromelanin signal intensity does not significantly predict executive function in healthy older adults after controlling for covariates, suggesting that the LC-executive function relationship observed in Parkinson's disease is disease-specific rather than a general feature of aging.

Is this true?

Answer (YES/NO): YES